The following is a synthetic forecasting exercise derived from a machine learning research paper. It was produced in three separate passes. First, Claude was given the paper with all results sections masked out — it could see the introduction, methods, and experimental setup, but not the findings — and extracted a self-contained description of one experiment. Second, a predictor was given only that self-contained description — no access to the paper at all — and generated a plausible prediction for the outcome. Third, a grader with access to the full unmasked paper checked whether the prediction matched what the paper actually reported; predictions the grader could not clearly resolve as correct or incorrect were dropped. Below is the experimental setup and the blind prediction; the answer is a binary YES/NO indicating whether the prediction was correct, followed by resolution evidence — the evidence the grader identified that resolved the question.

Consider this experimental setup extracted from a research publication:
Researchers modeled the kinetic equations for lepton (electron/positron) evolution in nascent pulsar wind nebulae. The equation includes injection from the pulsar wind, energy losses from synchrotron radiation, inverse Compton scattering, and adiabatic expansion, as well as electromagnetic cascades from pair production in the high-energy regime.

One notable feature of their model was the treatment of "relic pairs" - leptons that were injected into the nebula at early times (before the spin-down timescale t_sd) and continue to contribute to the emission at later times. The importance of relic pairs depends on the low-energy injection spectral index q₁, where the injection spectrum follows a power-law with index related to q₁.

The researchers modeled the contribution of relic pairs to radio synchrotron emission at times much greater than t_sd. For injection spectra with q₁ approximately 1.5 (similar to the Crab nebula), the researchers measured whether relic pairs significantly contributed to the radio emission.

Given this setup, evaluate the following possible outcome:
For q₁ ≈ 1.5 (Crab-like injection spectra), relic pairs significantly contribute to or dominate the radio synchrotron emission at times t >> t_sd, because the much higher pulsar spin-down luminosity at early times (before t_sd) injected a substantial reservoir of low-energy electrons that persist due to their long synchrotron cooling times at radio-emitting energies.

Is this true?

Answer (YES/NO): NO